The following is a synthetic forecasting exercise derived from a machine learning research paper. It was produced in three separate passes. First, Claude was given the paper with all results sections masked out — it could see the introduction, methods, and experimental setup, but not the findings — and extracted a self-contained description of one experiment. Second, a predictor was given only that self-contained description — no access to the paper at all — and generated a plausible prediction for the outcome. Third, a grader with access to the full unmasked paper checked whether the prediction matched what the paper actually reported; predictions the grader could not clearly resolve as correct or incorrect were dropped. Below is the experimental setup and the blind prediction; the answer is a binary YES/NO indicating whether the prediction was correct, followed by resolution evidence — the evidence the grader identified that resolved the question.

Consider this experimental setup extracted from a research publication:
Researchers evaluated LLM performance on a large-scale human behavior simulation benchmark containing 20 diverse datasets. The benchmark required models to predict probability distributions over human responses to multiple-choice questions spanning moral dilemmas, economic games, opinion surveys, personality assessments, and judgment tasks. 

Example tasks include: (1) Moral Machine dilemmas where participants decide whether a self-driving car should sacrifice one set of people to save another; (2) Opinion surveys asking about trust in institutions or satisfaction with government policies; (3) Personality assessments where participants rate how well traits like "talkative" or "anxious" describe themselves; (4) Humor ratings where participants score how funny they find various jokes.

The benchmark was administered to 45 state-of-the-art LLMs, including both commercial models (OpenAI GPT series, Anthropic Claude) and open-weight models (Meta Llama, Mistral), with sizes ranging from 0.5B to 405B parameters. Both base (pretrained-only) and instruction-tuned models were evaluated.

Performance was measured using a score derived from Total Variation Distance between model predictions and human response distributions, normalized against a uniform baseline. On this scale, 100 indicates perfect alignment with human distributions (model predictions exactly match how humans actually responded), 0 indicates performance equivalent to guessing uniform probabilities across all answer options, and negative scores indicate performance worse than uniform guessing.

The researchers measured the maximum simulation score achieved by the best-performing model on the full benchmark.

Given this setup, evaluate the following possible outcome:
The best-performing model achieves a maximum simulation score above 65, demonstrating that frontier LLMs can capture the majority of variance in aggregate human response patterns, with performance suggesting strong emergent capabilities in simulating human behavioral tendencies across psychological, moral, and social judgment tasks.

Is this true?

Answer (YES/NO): NO